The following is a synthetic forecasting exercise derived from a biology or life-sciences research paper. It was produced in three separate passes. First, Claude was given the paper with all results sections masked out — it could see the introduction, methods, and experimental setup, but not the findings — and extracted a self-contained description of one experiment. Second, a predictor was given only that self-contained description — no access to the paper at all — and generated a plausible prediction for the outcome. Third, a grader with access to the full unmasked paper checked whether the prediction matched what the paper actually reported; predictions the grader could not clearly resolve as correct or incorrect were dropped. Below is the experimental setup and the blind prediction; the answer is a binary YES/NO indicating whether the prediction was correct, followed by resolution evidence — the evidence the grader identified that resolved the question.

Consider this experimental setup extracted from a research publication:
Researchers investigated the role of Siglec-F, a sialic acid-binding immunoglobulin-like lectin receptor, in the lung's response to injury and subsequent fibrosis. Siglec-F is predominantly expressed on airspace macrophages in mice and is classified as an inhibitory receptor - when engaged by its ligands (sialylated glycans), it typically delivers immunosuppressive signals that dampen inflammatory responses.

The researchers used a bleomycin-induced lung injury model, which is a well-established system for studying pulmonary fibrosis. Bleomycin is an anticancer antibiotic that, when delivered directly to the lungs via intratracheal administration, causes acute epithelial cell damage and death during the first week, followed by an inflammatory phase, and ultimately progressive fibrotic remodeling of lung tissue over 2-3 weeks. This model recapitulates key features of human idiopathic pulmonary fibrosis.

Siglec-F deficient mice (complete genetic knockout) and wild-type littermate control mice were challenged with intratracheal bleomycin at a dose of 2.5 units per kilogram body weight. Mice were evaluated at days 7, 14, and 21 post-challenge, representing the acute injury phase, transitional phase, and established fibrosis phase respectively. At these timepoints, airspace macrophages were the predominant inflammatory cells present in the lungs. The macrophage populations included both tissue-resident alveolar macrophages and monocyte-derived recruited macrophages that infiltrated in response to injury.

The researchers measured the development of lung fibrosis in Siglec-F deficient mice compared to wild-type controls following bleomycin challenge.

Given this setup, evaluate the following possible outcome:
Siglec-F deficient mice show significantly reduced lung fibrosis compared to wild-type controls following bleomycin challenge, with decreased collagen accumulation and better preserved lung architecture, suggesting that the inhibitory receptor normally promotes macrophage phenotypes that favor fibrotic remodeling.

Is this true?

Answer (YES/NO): YES